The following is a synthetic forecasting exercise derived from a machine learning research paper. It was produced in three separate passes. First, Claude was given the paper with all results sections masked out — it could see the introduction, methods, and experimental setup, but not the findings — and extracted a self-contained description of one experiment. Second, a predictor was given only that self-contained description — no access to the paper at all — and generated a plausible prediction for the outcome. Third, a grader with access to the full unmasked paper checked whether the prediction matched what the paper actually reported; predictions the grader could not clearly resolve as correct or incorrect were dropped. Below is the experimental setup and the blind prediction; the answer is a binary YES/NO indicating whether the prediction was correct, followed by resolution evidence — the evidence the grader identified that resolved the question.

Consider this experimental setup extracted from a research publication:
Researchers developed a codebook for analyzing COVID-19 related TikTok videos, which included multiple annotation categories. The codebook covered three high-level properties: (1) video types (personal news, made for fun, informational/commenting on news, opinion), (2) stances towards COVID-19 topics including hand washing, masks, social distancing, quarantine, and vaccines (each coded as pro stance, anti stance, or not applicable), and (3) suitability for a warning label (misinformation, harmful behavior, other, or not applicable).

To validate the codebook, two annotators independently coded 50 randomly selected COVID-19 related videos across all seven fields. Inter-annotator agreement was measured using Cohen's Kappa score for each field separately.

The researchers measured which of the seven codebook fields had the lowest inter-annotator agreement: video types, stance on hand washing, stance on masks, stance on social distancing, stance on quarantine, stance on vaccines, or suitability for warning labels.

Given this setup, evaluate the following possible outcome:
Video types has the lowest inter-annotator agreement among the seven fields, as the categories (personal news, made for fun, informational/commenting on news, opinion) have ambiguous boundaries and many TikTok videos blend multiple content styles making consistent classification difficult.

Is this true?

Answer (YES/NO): NO